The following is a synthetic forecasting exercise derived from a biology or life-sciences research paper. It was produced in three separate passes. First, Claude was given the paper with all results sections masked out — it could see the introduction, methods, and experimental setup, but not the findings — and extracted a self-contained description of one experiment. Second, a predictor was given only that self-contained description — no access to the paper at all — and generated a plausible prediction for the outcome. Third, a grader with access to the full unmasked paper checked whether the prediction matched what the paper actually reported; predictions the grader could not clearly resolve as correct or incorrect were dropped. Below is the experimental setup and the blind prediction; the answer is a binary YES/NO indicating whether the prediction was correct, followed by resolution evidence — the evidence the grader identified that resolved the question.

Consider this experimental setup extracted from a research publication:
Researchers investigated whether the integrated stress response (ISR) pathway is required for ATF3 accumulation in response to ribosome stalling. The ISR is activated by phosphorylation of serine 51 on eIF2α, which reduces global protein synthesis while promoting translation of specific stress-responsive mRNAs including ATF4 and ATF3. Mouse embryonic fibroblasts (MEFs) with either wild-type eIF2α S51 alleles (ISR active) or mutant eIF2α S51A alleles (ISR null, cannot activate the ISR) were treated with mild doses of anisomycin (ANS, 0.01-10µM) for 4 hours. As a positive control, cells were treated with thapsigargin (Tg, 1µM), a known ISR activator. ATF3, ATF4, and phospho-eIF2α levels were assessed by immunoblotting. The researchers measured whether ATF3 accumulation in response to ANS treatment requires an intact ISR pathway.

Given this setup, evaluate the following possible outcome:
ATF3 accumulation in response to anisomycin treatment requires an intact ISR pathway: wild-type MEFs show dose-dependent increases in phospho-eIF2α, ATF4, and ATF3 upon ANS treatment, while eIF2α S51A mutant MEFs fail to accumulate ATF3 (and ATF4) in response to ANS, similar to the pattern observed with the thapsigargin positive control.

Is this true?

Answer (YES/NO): NO